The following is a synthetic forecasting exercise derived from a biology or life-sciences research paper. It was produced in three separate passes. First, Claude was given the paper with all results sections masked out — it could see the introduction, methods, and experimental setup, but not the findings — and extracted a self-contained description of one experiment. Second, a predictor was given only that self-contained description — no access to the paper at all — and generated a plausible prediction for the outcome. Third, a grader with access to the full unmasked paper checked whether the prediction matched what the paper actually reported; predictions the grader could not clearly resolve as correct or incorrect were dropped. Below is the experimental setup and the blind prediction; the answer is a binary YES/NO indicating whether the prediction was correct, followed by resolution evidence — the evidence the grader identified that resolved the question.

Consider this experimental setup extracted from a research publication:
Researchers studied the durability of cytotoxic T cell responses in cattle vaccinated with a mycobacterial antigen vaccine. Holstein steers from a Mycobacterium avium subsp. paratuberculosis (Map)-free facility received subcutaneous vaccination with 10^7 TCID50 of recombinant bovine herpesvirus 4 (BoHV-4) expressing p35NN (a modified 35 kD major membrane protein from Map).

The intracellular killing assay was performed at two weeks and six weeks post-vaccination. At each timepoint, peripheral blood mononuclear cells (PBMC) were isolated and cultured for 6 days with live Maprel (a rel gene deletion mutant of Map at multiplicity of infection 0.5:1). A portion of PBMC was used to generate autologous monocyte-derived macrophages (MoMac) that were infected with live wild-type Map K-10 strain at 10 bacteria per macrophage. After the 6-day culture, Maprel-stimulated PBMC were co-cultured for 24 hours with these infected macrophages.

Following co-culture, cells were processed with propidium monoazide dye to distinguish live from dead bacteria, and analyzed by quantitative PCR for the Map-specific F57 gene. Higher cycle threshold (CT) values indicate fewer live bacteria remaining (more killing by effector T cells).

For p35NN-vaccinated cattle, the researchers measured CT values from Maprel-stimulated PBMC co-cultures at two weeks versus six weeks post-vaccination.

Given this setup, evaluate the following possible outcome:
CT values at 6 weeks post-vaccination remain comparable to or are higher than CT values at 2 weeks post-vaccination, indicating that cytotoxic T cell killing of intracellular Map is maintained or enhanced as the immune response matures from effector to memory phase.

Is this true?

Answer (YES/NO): NO